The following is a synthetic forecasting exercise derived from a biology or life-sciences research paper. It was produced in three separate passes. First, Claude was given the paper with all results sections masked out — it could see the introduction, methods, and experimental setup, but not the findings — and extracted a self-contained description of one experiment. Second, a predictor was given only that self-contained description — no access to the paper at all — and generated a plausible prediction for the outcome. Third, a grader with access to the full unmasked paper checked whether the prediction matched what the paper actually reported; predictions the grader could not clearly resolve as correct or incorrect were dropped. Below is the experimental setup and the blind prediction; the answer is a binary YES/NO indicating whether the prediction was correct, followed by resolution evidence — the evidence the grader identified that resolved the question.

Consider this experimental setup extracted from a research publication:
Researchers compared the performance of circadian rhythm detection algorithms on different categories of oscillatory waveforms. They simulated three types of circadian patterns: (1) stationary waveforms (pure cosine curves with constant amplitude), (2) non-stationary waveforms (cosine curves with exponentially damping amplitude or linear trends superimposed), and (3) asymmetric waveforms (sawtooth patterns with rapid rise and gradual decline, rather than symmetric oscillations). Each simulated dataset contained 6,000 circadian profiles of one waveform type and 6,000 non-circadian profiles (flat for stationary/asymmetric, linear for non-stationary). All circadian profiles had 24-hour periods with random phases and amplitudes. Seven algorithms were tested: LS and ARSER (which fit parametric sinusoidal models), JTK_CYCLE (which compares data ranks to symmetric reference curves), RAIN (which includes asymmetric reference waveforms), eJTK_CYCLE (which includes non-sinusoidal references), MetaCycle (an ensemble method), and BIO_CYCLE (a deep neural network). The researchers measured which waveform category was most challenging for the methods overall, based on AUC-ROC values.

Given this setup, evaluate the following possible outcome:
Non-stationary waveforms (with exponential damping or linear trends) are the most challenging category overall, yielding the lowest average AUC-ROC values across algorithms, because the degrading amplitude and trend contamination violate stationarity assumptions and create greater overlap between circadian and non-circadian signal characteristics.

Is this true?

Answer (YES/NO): NO